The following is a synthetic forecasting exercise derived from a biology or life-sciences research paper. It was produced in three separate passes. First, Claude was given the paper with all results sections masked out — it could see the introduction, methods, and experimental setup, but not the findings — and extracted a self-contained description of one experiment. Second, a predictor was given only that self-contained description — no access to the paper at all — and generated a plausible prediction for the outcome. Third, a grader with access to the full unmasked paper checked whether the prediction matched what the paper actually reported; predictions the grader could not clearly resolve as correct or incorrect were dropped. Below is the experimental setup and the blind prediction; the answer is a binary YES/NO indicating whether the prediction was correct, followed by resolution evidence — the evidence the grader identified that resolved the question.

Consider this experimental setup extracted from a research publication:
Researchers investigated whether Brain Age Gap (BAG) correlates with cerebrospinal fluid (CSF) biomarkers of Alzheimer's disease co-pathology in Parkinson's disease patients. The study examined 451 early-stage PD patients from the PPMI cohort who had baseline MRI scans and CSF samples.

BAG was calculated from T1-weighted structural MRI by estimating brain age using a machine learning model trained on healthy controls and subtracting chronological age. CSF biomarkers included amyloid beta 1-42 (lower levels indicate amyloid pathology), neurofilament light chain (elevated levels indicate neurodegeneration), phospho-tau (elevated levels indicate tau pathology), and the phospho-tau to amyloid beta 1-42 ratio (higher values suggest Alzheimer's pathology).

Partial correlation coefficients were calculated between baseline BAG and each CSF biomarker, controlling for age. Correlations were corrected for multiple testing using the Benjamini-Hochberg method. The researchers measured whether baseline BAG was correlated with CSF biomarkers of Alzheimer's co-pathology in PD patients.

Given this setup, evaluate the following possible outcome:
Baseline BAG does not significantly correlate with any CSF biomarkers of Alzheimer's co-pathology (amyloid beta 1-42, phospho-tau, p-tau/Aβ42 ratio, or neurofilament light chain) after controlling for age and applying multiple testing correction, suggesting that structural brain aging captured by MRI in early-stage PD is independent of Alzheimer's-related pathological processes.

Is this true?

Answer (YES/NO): YES